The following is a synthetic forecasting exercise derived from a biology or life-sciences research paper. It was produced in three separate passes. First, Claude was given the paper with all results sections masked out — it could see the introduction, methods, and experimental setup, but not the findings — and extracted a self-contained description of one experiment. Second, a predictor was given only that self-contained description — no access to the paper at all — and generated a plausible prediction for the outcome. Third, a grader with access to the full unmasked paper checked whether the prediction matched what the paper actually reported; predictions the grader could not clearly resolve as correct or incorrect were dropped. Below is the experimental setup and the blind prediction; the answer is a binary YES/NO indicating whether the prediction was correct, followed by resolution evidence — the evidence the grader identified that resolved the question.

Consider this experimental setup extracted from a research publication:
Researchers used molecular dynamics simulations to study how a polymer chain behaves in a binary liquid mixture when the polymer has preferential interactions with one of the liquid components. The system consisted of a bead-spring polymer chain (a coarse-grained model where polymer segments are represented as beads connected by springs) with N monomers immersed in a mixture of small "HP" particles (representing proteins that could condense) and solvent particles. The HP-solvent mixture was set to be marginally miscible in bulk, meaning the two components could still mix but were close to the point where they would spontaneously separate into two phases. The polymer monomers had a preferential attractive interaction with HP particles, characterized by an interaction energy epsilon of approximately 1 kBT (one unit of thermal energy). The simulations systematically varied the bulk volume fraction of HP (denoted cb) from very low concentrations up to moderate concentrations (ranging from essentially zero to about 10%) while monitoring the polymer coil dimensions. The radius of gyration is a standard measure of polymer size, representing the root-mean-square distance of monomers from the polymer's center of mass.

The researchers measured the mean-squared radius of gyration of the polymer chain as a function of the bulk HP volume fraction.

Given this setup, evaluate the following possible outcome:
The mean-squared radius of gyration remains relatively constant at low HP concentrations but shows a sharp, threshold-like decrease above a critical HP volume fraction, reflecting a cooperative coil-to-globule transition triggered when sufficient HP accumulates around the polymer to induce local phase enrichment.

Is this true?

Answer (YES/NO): NO